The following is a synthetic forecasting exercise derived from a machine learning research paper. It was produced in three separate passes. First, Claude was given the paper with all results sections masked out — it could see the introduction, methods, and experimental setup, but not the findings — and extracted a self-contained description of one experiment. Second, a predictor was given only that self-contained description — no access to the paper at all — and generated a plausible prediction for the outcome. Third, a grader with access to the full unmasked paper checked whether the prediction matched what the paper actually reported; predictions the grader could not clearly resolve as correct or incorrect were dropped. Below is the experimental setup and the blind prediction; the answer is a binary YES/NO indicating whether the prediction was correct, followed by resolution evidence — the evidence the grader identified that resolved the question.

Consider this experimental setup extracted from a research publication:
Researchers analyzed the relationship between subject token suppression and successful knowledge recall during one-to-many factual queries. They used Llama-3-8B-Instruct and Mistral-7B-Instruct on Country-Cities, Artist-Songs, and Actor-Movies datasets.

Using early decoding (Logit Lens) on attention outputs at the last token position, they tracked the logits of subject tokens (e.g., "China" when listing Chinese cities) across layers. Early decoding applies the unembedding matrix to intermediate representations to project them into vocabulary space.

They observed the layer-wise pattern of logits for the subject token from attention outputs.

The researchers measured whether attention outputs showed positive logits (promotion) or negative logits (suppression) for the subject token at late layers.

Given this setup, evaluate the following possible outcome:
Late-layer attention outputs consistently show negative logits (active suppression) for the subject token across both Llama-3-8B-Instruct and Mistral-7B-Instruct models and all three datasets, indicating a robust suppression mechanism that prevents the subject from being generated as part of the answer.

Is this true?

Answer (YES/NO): YES